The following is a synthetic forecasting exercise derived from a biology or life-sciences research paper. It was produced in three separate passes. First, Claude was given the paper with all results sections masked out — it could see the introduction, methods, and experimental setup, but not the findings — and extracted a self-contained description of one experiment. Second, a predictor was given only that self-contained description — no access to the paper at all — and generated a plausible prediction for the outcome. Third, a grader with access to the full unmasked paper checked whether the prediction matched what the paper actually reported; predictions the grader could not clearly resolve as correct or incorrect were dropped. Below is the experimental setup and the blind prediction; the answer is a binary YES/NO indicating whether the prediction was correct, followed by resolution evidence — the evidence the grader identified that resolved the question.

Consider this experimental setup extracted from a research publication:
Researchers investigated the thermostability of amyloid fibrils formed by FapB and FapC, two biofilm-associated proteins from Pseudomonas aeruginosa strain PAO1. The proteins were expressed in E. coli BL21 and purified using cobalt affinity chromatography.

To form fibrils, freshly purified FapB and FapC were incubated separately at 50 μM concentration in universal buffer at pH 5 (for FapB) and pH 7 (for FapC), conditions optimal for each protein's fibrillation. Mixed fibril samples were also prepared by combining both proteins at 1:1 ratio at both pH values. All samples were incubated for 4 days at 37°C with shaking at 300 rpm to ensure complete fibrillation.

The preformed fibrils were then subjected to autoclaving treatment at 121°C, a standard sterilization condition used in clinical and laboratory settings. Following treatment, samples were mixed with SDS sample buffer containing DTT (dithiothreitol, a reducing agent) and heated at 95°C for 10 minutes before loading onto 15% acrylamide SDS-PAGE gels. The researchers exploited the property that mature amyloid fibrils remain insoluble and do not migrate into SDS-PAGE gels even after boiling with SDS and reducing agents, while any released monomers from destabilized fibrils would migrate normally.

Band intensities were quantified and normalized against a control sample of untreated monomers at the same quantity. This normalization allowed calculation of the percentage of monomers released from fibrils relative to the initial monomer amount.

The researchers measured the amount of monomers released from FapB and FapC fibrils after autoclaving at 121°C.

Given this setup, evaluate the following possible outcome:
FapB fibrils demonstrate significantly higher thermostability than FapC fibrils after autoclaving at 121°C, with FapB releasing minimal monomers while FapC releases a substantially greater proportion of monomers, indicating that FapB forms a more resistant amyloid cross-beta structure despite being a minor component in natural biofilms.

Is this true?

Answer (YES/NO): NO